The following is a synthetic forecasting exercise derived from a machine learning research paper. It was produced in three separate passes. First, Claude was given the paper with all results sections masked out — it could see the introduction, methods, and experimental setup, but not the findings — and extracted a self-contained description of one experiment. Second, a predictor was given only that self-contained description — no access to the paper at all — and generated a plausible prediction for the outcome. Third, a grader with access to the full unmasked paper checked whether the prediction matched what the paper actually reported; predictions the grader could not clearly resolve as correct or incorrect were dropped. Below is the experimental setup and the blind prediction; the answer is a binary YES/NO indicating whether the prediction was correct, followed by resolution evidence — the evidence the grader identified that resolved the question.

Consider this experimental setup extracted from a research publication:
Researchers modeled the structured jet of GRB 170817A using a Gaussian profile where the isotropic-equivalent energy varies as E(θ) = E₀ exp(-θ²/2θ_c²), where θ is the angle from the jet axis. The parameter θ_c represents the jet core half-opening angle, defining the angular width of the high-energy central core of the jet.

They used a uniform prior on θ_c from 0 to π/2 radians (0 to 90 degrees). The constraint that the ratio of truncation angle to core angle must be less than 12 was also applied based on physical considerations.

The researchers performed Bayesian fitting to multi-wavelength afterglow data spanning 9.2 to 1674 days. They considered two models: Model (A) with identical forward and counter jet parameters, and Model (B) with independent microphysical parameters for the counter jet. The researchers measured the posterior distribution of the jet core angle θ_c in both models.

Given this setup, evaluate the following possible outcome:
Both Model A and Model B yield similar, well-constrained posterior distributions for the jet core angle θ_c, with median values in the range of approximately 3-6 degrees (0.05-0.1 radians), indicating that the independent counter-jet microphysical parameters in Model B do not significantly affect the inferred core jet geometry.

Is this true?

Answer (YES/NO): YES